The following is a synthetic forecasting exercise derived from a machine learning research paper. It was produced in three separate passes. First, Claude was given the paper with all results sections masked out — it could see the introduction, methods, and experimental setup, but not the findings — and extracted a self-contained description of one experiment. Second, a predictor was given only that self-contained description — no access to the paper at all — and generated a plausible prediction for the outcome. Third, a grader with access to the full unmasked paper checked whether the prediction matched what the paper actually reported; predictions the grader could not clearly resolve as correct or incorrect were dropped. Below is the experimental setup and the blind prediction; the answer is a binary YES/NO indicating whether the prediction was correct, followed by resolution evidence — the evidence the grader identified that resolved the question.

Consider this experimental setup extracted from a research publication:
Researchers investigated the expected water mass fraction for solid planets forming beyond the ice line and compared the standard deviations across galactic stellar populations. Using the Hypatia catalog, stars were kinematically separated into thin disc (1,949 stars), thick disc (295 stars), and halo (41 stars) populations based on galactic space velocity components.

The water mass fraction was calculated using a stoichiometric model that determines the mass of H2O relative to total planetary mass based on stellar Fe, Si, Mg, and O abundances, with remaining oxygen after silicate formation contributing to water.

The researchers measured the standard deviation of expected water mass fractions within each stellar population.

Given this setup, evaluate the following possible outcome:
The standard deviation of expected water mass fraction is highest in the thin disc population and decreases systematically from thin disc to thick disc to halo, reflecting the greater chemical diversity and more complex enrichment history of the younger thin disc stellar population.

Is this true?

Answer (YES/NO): YES